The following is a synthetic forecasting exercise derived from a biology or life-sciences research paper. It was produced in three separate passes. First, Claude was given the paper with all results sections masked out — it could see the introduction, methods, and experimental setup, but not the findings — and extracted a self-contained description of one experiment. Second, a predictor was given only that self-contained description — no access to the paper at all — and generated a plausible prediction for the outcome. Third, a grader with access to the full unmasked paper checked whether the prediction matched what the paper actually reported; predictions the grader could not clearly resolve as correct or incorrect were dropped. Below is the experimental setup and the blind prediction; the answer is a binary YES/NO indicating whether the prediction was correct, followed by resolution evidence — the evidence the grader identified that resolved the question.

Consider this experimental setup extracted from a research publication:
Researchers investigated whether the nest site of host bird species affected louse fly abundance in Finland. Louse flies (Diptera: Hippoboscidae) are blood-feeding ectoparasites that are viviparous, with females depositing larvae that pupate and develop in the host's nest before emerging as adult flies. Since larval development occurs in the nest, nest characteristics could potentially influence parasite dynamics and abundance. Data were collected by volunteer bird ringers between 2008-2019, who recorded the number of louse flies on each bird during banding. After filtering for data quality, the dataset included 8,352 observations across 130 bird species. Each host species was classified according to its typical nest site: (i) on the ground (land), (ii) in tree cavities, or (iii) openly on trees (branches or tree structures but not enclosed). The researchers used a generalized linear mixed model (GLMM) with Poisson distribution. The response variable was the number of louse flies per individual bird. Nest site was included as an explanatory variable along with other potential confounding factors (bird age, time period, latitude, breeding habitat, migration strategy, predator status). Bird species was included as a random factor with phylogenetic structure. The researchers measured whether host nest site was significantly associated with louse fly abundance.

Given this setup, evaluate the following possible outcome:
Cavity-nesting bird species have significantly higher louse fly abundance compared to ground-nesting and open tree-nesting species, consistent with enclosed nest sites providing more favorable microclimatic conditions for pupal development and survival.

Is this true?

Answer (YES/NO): NO